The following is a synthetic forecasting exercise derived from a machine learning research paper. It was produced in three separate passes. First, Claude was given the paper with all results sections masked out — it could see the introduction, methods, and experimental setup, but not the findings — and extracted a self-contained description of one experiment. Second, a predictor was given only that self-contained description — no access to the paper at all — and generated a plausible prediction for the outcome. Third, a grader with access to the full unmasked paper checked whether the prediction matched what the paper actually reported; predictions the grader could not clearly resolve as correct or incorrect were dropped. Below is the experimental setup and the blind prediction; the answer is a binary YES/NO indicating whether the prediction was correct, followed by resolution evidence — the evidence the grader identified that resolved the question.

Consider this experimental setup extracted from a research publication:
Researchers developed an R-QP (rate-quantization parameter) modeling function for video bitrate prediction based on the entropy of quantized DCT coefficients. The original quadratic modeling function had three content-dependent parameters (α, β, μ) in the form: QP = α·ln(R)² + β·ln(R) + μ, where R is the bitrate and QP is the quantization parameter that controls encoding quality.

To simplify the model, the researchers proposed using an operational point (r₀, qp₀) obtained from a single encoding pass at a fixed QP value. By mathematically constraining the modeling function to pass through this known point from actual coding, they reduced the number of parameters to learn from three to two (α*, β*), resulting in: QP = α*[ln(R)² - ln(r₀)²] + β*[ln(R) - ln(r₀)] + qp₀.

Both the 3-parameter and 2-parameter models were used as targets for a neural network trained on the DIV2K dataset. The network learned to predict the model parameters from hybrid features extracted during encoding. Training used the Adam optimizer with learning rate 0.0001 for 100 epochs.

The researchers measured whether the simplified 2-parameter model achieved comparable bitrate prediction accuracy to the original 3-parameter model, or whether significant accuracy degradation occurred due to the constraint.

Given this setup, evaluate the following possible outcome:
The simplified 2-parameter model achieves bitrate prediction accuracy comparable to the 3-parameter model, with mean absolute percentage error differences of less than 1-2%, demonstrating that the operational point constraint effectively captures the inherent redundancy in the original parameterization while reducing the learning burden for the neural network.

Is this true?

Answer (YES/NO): NO